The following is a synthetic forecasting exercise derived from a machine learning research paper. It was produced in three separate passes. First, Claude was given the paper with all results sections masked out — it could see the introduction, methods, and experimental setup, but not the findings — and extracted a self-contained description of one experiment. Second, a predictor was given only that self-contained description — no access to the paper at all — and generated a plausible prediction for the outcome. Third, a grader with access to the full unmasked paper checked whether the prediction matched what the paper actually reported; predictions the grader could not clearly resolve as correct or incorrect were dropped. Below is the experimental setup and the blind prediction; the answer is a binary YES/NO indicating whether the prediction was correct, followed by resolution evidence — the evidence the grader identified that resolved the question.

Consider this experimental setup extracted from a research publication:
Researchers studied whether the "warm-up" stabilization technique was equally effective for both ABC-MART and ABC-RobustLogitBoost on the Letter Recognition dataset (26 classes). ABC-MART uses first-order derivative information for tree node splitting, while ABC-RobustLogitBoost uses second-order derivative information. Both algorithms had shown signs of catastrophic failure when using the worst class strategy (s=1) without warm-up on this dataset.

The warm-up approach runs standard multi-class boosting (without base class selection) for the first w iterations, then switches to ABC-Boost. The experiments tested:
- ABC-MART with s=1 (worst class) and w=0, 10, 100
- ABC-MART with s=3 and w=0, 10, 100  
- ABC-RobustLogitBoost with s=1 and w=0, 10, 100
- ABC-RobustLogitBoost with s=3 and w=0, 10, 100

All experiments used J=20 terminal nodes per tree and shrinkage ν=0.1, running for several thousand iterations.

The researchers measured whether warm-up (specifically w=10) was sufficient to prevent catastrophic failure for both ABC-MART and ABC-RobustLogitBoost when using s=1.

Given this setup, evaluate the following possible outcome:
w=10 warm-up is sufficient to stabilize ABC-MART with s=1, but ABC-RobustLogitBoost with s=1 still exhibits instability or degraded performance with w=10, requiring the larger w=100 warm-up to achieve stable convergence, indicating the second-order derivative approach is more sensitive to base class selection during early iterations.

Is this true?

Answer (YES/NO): NO